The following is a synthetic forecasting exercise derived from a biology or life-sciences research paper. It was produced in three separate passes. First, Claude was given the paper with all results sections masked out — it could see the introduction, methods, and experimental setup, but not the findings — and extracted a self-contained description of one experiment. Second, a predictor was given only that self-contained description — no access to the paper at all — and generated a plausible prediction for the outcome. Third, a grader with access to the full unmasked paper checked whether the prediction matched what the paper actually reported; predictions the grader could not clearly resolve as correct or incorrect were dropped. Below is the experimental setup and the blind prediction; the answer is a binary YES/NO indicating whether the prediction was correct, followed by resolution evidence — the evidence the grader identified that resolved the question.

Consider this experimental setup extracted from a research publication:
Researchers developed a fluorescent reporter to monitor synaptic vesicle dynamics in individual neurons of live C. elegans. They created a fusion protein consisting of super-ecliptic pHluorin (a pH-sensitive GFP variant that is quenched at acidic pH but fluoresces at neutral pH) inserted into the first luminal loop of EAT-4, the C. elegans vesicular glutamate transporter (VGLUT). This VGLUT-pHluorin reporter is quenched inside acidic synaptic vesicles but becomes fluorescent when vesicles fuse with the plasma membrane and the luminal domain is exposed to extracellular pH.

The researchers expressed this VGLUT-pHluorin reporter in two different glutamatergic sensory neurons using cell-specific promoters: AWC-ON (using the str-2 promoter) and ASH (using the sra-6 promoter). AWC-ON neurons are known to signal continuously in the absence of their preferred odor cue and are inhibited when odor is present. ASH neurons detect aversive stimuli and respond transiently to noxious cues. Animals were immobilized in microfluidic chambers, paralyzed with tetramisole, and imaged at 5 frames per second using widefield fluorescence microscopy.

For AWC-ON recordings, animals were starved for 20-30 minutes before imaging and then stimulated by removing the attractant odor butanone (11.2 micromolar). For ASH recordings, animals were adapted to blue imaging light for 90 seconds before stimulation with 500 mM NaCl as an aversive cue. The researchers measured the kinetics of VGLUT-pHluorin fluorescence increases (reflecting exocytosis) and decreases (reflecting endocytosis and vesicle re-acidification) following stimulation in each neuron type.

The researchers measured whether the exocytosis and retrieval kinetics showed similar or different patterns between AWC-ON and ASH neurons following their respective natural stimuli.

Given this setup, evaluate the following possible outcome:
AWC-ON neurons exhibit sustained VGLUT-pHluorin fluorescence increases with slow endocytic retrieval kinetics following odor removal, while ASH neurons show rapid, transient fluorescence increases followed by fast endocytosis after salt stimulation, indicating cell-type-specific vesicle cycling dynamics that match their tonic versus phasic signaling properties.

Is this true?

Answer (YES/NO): YES